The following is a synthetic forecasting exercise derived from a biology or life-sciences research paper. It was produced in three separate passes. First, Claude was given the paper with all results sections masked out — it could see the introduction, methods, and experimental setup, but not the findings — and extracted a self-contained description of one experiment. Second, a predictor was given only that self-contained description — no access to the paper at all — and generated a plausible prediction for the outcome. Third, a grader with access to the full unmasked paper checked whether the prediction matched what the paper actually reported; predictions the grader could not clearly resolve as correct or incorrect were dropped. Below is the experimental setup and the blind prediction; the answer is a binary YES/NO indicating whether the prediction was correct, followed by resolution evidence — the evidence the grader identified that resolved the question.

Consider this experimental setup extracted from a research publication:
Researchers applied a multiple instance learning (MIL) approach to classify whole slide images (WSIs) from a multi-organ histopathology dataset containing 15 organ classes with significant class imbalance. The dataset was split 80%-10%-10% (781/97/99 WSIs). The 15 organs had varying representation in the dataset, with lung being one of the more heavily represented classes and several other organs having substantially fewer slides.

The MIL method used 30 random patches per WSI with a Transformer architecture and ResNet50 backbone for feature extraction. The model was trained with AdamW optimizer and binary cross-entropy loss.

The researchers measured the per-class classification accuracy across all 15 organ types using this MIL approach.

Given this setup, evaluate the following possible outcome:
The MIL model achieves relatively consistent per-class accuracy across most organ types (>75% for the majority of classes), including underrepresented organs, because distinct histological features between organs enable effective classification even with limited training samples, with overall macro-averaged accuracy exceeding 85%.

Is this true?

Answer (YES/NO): NO